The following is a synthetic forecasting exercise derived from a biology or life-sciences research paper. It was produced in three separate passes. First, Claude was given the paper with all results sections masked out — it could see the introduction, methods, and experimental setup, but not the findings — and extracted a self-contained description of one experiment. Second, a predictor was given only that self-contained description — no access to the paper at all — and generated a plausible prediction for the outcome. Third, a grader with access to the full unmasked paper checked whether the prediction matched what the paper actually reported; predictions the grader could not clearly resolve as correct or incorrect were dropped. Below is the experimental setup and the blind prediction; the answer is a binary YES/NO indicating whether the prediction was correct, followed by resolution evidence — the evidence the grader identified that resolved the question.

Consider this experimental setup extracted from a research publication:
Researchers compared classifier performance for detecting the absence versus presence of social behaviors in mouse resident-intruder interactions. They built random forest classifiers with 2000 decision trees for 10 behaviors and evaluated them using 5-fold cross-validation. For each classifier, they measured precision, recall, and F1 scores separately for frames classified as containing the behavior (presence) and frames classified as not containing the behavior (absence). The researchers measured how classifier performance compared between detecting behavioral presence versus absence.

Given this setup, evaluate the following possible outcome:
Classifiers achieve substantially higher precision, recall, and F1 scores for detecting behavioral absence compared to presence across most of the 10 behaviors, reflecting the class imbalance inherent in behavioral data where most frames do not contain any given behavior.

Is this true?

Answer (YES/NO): NO